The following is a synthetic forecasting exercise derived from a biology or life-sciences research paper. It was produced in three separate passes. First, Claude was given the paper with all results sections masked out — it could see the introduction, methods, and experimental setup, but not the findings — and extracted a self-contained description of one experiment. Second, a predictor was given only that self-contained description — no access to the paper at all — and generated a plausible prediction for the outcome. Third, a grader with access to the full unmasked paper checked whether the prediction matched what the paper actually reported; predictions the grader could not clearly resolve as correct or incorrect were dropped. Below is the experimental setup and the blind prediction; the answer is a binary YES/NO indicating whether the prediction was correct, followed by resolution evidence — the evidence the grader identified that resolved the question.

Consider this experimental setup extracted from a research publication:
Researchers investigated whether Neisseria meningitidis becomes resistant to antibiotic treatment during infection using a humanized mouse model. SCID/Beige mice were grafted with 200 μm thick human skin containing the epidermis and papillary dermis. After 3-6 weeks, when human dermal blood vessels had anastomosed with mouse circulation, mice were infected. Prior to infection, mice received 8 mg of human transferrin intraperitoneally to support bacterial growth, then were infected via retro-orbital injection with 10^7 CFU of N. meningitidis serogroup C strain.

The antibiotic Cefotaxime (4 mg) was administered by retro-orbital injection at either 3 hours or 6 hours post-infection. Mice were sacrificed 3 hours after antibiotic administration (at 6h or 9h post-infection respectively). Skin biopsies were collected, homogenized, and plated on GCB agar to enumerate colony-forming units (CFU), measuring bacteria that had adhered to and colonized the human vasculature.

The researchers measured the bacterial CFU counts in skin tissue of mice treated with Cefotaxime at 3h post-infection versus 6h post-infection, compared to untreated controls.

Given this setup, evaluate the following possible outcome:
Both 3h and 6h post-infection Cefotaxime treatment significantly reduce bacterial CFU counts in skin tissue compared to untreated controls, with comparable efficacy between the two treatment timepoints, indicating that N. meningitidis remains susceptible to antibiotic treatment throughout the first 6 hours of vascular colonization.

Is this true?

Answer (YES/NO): NO